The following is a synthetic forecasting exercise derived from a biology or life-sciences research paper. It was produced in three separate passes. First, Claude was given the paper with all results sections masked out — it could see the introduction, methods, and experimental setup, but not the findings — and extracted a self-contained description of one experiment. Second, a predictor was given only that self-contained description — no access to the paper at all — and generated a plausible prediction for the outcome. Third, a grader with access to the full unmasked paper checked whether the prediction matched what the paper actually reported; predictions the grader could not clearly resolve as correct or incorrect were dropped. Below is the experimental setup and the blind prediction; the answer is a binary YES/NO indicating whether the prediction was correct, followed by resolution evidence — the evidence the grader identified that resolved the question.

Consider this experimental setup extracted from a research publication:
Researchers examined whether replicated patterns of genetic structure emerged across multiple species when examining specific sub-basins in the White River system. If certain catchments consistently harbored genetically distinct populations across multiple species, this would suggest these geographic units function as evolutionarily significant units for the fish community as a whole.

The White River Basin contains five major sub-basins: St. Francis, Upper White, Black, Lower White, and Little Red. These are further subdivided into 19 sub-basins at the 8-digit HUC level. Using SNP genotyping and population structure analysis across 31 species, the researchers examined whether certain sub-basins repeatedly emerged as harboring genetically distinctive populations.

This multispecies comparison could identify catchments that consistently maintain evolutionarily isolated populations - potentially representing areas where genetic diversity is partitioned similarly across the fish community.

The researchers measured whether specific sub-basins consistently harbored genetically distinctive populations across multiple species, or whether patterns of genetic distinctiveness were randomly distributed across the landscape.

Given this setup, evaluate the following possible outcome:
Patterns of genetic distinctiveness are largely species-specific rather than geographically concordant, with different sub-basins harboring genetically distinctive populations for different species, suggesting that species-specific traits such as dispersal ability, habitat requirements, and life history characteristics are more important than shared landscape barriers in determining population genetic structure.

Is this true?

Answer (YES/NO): NO